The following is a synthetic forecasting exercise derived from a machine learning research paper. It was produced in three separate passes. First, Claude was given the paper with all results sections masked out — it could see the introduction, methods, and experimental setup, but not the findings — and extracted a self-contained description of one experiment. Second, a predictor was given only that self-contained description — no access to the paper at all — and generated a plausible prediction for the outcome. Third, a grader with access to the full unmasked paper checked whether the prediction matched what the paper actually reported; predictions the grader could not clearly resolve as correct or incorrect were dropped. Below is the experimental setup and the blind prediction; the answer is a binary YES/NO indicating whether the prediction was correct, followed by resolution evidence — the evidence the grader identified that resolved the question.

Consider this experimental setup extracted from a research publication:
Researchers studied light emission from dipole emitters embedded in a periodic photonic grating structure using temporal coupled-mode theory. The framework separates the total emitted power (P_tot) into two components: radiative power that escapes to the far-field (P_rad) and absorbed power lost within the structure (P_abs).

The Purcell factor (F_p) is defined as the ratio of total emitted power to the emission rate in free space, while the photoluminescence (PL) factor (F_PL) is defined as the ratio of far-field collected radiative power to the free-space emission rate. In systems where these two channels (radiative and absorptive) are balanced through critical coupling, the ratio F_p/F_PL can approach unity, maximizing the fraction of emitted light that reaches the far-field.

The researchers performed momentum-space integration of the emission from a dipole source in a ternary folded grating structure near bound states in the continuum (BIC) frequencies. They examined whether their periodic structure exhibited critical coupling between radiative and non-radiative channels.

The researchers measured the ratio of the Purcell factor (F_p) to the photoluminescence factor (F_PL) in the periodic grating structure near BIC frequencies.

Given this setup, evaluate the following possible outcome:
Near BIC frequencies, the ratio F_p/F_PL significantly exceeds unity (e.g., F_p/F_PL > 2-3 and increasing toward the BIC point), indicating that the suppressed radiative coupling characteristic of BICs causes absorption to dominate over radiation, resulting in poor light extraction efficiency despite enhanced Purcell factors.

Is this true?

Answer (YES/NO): NO